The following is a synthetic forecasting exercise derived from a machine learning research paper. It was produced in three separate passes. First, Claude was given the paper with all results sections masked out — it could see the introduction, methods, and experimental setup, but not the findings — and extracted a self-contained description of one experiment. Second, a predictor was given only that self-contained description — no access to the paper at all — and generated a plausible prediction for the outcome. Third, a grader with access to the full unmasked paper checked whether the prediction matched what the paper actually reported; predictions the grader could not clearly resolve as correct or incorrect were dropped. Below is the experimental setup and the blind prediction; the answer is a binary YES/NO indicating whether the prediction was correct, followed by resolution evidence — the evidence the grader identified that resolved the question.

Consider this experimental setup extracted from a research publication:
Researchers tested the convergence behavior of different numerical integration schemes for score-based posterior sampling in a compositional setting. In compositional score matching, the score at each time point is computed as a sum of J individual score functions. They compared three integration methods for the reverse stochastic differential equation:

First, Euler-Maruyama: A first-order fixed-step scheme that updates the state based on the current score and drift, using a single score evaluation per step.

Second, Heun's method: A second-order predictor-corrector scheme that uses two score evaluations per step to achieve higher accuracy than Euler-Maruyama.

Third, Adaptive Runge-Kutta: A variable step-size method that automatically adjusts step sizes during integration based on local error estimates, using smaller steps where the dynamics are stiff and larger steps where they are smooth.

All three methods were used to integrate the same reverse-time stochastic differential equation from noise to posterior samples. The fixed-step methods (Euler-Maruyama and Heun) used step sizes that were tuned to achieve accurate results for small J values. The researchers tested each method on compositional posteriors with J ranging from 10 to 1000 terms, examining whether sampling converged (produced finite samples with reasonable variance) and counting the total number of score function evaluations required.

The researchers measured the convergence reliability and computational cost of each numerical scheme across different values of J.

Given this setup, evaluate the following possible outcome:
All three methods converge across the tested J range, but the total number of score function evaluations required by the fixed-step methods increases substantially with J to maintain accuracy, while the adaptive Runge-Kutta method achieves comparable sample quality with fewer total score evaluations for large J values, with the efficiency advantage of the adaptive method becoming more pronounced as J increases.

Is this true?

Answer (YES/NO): NO